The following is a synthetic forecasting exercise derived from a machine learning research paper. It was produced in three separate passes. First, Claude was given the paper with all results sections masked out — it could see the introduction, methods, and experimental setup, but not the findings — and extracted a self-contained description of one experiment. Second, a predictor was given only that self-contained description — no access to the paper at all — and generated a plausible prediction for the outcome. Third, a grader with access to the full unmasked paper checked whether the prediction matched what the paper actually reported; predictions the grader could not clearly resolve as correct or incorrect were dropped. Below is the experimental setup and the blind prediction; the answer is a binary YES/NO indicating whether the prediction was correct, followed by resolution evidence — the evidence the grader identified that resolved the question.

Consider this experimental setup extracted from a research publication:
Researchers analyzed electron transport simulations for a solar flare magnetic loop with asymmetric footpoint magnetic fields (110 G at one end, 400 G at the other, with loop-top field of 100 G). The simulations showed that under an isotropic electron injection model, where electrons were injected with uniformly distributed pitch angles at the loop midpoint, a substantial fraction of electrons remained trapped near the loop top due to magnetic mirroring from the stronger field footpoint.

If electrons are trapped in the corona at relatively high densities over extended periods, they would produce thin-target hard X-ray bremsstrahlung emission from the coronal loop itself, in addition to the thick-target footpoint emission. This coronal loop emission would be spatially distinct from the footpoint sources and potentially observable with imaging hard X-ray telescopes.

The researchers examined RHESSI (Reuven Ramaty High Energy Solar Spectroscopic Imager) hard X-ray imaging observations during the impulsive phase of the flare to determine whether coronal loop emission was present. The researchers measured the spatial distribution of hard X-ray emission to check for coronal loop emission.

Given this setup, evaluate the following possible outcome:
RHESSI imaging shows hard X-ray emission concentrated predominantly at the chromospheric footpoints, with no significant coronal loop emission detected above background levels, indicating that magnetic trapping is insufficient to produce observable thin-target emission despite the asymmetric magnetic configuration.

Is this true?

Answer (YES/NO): YES